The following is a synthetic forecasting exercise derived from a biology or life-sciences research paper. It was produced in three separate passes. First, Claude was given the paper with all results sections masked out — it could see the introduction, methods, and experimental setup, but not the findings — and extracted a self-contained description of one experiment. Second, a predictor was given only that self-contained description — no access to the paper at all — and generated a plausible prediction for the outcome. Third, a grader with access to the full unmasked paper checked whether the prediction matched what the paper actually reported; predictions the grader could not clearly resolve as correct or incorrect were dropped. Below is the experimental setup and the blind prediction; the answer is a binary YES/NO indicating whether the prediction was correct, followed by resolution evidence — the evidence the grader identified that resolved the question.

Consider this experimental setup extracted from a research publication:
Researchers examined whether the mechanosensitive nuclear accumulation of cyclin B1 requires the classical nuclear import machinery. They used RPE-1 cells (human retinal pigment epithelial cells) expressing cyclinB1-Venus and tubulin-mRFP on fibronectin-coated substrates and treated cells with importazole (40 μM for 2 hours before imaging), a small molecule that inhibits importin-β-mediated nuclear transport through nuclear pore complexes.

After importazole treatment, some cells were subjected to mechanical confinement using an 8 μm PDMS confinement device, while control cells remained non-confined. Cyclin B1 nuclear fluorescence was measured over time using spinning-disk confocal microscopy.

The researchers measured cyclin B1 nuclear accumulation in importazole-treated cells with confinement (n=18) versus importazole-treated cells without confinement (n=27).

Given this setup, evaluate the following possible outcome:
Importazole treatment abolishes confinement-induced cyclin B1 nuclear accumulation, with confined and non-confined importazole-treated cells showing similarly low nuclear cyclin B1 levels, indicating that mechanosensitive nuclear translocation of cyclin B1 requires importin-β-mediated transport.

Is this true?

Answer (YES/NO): YES